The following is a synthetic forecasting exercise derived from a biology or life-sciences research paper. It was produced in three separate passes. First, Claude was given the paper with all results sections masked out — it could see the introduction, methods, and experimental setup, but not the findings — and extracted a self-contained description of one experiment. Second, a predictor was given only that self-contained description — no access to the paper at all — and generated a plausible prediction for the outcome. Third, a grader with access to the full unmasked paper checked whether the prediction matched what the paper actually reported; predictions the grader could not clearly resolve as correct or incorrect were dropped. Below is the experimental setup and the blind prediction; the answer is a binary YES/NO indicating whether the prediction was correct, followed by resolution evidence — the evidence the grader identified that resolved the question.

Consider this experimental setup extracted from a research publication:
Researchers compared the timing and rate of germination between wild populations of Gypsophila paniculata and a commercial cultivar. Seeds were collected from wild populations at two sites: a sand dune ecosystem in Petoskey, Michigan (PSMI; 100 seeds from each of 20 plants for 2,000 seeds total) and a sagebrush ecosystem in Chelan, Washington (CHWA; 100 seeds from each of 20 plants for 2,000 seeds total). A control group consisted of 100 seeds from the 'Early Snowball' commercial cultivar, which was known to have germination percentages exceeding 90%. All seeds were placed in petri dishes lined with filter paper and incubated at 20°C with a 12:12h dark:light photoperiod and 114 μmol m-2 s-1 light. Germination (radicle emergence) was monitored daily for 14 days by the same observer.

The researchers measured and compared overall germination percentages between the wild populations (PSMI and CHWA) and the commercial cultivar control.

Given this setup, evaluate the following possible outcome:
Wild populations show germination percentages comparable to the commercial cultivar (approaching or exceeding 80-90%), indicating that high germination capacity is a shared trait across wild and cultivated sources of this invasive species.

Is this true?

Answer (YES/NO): YES